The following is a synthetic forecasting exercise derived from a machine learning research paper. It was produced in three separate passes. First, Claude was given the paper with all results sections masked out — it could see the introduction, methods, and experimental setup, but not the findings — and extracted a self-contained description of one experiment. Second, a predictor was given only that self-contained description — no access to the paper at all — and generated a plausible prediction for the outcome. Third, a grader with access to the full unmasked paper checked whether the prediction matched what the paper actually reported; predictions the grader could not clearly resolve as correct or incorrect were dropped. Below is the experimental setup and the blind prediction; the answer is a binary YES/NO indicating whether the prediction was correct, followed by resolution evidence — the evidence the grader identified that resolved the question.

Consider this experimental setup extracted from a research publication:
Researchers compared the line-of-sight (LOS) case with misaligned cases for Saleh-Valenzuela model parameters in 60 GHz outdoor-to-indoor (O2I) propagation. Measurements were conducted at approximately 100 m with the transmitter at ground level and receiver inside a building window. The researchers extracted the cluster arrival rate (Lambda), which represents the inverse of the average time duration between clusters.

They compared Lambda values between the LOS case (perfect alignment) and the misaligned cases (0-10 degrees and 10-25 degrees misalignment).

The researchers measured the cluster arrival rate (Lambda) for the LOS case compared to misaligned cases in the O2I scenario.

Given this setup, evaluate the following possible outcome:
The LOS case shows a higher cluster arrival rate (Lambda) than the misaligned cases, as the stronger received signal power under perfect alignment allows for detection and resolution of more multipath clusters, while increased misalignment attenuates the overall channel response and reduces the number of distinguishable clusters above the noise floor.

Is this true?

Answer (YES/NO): NO